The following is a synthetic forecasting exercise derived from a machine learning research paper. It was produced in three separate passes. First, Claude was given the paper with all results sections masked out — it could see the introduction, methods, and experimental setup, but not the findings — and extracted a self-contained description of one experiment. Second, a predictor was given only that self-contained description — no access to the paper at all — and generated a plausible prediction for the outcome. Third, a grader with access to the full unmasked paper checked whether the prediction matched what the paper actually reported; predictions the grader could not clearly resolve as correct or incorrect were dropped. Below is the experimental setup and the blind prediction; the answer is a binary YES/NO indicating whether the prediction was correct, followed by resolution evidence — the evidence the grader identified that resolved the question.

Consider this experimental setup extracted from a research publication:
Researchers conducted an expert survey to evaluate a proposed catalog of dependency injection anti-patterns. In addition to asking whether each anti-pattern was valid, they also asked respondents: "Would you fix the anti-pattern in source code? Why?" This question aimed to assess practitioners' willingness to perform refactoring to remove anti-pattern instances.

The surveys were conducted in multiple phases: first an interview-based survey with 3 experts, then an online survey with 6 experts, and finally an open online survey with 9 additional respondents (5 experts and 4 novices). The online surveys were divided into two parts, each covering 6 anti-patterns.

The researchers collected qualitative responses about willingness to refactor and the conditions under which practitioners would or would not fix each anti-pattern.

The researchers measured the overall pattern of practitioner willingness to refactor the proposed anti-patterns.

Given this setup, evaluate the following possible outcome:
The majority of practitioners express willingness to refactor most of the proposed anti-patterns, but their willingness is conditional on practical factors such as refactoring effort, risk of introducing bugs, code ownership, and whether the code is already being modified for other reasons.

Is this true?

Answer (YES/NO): NO